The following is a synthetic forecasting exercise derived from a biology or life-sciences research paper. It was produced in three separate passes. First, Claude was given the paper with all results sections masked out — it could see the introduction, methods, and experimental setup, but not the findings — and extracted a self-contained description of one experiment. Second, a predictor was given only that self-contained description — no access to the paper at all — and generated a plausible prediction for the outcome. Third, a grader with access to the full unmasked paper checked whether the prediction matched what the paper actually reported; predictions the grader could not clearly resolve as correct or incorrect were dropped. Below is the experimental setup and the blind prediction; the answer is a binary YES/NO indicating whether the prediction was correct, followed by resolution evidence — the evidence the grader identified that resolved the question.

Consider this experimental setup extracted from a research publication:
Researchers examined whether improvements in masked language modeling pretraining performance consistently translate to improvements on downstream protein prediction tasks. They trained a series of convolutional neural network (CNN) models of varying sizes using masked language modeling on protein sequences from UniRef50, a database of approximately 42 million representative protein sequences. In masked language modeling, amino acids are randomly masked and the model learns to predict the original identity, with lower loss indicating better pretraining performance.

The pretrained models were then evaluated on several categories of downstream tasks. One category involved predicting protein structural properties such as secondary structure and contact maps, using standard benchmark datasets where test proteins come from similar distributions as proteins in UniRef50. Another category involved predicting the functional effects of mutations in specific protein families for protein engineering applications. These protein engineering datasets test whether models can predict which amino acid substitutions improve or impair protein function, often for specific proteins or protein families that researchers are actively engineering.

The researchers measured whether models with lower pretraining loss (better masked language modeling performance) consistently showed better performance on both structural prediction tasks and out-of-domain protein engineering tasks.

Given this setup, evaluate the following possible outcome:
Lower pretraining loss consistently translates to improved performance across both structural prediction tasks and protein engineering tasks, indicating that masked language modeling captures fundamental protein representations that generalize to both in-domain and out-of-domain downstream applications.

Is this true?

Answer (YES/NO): NO